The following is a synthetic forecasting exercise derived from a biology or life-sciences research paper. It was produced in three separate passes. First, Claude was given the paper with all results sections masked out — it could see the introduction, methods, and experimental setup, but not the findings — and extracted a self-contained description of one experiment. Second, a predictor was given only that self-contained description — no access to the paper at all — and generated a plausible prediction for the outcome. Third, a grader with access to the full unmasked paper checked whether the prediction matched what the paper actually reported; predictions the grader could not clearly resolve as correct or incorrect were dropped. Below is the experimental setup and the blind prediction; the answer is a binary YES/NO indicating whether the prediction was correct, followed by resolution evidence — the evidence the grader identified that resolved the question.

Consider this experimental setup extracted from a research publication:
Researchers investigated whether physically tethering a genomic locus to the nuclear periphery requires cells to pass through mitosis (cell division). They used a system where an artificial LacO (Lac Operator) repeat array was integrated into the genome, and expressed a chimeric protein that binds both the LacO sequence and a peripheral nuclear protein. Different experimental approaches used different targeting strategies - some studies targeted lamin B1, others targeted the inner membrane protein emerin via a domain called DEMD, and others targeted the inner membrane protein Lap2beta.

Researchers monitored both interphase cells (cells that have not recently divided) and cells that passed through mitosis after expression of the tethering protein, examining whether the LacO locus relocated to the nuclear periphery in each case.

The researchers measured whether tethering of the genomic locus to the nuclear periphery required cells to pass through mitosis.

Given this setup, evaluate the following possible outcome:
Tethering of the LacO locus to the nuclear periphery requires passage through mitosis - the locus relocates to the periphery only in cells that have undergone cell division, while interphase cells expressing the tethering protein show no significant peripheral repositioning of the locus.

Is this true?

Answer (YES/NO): YES